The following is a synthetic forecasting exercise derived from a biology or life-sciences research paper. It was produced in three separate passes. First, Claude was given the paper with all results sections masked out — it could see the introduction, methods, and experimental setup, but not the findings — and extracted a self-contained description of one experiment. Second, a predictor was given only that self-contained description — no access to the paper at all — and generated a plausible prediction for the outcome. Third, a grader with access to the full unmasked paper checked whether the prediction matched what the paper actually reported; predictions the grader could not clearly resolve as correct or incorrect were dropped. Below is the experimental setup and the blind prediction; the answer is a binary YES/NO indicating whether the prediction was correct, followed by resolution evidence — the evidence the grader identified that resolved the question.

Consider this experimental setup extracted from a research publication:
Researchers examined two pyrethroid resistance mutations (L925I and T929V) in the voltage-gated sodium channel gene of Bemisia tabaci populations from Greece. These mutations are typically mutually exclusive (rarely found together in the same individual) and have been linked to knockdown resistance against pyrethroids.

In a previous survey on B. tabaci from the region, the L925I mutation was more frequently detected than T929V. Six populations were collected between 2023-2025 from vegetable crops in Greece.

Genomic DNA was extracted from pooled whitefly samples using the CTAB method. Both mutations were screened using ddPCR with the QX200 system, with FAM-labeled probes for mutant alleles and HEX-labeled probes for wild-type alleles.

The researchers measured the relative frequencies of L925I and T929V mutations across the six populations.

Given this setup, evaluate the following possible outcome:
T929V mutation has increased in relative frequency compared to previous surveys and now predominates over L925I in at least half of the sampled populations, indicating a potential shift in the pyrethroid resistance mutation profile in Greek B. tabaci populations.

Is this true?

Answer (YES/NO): YES